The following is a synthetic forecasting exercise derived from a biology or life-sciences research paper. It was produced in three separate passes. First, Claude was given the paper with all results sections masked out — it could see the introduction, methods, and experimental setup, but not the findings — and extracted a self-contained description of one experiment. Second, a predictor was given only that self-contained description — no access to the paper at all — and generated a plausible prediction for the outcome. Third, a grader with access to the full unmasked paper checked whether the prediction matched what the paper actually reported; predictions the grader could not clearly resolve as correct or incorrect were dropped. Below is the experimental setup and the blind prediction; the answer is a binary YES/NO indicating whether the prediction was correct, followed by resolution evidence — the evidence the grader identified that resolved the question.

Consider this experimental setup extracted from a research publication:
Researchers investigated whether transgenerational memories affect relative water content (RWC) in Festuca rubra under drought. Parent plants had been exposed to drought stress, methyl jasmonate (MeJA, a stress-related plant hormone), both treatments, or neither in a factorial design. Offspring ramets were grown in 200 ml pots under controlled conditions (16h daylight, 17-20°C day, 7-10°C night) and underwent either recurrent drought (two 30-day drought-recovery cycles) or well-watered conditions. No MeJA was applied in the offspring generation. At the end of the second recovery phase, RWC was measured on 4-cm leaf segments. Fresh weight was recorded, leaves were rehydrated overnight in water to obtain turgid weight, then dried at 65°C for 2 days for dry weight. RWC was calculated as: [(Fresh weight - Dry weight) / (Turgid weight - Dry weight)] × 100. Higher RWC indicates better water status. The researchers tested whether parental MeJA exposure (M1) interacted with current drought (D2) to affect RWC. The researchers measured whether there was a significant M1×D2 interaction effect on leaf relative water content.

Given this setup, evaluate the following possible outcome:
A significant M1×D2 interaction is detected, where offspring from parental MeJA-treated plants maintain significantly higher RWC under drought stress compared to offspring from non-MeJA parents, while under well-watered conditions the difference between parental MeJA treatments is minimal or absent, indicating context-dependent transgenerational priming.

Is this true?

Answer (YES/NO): NO